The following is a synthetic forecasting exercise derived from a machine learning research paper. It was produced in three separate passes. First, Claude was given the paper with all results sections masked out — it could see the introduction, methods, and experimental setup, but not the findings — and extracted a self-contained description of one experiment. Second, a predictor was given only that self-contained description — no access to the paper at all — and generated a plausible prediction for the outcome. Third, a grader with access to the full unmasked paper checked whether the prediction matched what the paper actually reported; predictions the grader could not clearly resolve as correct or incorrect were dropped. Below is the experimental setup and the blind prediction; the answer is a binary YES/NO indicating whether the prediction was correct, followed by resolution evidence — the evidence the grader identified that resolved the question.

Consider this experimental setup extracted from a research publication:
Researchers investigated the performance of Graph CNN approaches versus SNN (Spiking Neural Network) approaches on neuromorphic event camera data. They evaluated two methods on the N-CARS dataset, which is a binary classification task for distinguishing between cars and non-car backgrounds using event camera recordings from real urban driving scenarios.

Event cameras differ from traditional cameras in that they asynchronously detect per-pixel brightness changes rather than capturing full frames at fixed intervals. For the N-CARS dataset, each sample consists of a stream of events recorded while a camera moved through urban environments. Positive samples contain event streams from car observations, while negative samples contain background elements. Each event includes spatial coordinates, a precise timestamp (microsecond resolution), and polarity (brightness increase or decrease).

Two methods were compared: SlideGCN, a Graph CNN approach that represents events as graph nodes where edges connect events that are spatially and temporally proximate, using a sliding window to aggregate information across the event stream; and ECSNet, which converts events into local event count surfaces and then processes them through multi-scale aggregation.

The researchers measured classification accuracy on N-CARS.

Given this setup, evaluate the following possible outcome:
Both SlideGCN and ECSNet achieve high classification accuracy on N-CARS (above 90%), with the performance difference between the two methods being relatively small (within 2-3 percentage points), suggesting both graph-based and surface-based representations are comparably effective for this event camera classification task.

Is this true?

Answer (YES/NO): YES